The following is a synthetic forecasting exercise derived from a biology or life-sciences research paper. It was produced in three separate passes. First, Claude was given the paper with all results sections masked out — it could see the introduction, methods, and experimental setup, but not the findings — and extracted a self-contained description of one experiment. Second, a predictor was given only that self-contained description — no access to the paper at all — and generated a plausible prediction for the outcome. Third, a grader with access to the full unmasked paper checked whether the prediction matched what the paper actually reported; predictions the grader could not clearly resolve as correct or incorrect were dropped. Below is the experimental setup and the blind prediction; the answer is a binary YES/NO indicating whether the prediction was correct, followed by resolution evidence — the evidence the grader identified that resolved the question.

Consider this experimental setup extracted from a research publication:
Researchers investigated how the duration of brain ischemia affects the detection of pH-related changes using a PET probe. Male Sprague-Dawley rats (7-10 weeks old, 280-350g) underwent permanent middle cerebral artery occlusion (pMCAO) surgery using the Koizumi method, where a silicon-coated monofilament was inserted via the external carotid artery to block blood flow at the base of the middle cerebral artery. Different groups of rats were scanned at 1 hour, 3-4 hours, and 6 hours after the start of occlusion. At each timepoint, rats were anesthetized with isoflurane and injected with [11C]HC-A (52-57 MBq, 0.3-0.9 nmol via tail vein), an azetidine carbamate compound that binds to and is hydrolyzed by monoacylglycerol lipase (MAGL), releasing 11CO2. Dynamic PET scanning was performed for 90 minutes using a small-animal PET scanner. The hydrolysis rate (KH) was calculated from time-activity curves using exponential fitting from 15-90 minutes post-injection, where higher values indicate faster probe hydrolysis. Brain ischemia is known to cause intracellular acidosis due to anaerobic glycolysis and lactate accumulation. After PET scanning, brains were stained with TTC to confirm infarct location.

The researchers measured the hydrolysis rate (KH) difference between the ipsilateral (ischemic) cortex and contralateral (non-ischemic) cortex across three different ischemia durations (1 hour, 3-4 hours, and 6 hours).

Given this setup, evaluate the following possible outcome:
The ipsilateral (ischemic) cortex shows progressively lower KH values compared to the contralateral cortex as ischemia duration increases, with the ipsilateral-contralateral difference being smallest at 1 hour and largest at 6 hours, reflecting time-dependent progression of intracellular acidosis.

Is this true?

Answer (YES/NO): NO